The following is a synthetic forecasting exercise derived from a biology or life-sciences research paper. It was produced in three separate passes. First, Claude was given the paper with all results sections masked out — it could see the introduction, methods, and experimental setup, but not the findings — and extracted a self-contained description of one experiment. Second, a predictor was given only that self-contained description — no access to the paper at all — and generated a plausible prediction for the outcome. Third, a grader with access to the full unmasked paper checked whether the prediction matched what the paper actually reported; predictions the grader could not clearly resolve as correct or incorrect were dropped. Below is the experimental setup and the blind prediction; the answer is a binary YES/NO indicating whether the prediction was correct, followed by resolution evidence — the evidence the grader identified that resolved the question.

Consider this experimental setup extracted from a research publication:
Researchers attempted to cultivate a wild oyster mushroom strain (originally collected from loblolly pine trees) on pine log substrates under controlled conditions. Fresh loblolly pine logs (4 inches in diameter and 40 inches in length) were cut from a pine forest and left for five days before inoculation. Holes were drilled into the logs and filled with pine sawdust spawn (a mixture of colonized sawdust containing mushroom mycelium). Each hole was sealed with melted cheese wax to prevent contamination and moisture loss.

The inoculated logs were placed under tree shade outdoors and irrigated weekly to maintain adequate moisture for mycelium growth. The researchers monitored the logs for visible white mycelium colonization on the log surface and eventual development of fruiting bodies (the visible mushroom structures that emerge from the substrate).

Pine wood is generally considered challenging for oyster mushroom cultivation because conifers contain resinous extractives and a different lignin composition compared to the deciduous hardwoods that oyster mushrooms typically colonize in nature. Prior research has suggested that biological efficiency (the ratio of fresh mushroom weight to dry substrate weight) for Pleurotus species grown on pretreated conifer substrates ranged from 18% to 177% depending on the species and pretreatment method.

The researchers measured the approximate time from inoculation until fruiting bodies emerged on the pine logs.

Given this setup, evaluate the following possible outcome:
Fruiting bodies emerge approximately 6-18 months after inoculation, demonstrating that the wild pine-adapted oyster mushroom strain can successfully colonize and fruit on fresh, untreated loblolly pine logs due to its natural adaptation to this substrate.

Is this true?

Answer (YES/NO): NO